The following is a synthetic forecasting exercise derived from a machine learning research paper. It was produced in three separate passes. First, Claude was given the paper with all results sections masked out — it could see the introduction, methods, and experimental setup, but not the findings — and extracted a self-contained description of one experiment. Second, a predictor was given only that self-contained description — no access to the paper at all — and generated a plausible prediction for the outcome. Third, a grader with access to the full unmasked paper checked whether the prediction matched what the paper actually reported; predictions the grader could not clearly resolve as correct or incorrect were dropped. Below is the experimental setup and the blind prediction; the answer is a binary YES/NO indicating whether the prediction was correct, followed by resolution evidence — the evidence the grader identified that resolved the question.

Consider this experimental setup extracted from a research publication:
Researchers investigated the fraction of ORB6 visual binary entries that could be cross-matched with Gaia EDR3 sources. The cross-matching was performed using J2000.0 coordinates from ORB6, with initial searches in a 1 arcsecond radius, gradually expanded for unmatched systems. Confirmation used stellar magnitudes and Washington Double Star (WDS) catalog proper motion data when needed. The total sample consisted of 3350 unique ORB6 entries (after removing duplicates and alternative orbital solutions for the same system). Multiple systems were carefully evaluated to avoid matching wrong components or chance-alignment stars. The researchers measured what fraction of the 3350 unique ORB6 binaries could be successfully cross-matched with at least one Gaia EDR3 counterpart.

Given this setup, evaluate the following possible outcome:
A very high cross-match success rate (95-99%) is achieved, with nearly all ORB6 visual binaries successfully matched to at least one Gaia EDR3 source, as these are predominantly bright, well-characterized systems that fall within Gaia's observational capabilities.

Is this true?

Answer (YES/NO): YES